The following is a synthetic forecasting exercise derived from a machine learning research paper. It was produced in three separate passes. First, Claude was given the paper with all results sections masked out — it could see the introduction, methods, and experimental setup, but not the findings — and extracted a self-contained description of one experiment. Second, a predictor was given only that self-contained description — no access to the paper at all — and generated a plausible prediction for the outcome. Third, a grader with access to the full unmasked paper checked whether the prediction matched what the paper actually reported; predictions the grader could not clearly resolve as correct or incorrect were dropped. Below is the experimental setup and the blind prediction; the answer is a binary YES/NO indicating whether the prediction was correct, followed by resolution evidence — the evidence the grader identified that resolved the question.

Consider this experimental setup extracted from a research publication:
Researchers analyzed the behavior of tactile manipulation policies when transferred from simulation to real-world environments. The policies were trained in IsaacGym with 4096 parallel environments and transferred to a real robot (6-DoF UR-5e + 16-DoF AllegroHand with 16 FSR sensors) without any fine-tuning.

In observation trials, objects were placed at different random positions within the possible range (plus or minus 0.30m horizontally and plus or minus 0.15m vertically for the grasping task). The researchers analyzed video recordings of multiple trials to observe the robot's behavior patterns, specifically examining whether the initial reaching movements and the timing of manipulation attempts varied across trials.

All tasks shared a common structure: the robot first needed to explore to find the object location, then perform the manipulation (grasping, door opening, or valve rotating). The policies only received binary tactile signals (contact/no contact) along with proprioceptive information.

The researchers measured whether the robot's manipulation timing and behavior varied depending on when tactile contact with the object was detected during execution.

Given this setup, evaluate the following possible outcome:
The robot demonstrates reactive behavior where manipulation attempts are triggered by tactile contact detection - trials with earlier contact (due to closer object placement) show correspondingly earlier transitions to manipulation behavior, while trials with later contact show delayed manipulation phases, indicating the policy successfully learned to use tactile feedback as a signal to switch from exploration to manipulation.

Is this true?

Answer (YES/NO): YES